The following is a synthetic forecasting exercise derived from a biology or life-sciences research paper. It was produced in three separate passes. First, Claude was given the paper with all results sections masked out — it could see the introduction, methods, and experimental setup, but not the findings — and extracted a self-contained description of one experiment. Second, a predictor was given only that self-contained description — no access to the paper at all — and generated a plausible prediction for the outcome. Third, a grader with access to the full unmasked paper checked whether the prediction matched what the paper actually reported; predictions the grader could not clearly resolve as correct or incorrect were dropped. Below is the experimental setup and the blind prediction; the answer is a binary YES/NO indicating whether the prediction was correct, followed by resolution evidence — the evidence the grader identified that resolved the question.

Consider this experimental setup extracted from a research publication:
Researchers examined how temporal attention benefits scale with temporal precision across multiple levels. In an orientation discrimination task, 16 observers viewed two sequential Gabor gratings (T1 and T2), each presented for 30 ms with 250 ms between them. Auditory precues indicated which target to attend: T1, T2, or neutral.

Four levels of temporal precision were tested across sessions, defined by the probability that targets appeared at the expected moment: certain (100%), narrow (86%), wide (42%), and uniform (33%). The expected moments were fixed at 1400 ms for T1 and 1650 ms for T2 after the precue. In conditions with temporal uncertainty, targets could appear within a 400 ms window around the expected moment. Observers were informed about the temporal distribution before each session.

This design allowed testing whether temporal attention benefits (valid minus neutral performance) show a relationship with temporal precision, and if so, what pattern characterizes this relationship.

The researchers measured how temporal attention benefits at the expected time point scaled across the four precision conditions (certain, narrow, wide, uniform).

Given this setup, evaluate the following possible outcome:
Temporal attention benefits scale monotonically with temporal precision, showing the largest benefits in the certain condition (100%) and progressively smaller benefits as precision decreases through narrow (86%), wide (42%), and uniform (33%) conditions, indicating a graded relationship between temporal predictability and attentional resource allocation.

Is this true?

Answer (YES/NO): YES